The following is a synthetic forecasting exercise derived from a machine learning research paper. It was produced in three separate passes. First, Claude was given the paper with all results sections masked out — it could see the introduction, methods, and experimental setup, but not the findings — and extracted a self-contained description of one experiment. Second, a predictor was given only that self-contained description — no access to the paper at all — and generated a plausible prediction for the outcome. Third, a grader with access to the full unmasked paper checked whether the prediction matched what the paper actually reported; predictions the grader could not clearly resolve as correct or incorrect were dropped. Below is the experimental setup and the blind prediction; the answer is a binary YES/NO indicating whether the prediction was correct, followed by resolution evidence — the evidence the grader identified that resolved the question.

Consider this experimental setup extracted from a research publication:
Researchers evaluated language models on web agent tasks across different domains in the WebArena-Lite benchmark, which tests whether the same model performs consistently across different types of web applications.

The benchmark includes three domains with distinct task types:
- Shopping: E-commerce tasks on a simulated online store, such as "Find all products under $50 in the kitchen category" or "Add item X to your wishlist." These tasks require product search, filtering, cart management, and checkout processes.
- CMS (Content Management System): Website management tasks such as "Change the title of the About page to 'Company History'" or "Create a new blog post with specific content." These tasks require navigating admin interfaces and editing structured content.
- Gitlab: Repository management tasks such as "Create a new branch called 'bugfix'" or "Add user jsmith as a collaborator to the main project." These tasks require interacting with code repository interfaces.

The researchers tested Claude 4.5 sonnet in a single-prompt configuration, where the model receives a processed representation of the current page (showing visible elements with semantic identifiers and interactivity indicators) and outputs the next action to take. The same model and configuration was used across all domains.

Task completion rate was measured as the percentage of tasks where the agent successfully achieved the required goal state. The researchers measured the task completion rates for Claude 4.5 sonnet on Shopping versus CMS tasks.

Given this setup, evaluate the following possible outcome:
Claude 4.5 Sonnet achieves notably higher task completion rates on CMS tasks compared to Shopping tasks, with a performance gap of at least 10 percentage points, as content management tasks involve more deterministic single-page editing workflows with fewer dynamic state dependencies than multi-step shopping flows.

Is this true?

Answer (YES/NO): NO